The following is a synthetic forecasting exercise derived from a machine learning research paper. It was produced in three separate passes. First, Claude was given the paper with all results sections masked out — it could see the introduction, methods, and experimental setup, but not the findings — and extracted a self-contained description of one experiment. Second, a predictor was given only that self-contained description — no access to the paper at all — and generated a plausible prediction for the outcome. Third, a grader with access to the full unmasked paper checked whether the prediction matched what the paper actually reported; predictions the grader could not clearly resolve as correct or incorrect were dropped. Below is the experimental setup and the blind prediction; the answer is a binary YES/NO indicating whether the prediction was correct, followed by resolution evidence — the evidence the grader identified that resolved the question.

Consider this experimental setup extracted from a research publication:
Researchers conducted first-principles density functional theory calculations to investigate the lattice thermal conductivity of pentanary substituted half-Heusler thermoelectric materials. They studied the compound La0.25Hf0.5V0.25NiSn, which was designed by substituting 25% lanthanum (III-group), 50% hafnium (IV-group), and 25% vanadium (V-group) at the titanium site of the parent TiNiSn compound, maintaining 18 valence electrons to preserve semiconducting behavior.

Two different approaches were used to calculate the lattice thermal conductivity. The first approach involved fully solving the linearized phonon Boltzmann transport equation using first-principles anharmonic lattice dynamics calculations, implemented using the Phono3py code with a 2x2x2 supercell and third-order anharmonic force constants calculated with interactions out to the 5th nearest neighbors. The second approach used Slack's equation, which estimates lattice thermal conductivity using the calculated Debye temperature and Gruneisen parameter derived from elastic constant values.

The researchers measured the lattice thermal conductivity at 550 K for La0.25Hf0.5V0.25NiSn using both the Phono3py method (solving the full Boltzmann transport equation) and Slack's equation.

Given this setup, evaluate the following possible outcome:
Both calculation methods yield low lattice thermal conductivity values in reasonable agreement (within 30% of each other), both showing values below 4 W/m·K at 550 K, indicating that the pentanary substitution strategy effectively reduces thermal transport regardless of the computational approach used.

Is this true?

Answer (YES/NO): NO